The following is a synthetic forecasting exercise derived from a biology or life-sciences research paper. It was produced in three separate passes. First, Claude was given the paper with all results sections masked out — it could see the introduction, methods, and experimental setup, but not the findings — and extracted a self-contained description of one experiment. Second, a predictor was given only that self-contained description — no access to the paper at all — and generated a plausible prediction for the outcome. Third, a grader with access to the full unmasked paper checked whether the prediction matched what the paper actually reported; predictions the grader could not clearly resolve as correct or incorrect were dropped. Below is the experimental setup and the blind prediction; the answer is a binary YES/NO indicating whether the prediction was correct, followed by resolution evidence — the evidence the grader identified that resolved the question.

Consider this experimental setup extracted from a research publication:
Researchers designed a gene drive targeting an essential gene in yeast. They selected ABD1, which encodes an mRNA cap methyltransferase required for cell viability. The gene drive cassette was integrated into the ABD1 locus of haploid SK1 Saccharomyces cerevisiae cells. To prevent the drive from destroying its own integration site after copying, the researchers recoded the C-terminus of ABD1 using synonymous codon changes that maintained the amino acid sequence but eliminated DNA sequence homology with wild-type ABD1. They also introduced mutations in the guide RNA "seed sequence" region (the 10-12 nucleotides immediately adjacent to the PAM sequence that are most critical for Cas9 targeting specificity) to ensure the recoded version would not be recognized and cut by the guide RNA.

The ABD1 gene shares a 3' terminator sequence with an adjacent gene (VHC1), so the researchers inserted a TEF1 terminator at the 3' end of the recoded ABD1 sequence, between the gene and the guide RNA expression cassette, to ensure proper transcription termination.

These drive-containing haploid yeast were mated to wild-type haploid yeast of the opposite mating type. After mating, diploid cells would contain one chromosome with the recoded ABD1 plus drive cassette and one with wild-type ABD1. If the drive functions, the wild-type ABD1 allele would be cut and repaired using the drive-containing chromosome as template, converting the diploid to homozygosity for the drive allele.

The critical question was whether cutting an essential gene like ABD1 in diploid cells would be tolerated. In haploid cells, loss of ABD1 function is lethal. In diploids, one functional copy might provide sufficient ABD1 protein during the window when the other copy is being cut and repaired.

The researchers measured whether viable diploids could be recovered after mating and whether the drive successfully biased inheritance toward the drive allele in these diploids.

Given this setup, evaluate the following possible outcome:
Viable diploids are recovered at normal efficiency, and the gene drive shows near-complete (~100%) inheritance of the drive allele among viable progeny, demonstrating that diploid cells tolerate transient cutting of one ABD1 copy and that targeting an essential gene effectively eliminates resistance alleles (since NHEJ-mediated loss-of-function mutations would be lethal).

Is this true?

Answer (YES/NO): YES